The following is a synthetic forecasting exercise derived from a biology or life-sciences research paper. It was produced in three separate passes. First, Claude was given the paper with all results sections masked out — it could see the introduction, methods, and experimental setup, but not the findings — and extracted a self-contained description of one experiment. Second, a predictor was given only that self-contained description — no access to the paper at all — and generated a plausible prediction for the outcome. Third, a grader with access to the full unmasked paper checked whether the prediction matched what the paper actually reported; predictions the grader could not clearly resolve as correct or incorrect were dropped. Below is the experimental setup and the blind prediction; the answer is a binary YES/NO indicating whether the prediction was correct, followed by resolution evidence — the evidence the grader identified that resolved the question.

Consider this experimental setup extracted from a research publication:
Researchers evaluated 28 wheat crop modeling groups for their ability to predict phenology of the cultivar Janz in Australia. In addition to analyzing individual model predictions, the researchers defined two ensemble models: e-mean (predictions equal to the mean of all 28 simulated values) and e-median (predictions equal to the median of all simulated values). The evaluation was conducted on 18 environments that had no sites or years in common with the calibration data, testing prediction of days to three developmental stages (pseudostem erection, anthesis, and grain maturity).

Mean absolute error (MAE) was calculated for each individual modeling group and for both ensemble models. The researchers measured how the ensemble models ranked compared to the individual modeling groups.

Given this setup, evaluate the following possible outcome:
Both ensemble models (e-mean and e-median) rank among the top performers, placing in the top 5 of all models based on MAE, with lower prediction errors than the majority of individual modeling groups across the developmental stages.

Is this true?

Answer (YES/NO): YES